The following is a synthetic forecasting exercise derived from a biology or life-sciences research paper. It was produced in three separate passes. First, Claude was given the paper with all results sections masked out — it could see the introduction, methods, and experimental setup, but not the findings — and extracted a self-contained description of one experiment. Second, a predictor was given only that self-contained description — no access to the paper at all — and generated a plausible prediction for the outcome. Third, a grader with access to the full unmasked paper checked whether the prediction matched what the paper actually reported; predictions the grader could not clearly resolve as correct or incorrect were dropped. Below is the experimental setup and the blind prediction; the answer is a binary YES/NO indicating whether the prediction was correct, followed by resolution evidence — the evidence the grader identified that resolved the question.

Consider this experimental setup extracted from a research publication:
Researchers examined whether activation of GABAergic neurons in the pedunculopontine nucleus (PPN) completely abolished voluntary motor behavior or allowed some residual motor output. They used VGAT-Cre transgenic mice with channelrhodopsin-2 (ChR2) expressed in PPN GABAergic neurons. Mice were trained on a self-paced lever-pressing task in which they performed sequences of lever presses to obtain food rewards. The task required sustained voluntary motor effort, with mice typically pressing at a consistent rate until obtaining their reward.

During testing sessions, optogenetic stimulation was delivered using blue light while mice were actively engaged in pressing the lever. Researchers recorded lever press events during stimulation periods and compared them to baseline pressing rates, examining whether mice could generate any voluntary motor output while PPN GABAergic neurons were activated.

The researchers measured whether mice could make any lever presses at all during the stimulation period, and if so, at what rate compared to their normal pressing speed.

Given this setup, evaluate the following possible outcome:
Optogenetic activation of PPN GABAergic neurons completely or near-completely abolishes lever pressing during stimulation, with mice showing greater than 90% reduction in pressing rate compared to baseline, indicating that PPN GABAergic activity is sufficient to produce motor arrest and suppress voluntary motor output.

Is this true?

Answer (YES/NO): NO